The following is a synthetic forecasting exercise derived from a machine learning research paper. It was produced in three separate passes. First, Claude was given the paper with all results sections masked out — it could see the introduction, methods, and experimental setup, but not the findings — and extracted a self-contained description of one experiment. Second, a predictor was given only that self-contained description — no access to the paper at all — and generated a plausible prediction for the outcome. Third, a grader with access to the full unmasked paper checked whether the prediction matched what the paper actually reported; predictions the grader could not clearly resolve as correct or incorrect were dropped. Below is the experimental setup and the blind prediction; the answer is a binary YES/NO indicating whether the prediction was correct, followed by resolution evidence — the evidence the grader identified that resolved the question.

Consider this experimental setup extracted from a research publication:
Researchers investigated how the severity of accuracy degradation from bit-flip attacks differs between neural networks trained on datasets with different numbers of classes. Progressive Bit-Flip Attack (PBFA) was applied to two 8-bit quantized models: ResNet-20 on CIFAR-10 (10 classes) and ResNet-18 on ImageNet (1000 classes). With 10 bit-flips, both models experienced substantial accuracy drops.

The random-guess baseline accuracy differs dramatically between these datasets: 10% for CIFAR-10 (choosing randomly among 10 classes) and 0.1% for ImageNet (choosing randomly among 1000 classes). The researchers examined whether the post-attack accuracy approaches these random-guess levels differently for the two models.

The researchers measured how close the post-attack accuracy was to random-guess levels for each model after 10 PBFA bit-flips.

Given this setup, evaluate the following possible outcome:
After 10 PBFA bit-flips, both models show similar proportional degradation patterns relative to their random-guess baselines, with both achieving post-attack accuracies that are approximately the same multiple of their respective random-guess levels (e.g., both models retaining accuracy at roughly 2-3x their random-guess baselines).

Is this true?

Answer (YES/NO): YES